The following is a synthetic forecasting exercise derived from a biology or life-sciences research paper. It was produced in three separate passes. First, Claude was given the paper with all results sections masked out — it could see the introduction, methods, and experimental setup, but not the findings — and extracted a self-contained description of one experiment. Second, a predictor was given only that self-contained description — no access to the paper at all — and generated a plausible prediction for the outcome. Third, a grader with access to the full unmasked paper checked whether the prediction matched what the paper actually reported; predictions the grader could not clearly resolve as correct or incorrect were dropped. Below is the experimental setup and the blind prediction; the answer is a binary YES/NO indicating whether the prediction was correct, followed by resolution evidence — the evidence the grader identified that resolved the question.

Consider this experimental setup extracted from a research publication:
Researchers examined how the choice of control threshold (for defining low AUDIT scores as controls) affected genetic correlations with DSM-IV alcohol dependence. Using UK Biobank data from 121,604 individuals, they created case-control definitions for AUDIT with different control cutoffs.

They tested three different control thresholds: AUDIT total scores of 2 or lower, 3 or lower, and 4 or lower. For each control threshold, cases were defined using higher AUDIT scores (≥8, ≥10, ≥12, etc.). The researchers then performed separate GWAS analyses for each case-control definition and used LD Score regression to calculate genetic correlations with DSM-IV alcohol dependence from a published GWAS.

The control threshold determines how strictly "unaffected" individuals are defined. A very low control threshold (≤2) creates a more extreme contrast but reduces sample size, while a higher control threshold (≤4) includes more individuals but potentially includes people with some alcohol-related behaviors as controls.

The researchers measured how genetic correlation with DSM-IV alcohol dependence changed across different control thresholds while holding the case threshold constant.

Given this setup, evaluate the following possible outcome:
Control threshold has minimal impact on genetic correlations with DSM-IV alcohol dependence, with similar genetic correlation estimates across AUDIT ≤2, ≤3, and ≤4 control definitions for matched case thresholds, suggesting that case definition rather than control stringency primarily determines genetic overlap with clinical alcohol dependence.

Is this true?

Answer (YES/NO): NO